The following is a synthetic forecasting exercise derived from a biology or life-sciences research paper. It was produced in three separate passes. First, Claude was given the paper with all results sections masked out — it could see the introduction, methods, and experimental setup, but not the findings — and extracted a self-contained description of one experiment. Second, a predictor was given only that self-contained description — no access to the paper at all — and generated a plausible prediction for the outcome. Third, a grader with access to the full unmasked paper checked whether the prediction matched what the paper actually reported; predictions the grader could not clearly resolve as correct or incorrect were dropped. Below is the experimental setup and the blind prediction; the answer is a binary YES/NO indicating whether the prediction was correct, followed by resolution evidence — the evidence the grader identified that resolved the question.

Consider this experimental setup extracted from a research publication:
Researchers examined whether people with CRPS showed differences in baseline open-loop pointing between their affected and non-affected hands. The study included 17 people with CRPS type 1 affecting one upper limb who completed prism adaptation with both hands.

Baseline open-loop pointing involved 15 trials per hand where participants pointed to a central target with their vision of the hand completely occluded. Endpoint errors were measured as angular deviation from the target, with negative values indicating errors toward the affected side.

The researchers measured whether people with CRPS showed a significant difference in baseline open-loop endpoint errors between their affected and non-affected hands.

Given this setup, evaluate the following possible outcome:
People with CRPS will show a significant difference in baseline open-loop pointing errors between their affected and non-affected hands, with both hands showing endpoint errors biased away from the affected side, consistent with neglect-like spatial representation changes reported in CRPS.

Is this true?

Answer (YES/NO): NO